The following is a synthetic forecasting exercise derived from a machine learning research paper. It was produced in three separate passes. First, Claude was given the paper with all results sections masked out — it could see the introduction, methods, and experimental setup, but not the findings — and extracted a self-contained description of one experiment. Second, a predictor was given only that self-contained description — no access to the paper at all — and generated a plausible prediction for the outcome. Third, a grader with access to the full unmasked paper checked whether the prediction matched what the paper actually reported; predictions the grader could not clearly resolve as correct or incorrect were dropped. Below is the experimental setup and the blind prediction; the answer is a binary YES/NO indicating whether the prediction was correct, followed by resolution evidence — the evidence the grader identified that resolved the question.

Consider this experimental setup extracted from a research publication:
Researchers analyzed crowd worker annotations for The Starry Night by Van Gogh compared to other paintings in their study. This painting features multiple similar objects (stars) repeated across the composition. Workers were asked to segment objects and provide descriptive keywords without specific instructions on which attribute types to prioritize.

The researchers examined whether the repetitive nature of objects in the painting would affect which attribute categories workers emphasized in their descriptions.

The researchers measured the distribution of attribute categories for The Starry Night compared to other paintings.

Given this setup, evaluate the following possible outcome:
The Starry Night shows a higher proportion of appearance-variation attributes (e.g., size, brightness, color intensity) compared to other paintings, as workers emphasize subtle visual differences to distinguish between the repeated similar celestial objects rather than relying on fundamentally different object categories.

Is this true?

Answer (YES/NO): NO